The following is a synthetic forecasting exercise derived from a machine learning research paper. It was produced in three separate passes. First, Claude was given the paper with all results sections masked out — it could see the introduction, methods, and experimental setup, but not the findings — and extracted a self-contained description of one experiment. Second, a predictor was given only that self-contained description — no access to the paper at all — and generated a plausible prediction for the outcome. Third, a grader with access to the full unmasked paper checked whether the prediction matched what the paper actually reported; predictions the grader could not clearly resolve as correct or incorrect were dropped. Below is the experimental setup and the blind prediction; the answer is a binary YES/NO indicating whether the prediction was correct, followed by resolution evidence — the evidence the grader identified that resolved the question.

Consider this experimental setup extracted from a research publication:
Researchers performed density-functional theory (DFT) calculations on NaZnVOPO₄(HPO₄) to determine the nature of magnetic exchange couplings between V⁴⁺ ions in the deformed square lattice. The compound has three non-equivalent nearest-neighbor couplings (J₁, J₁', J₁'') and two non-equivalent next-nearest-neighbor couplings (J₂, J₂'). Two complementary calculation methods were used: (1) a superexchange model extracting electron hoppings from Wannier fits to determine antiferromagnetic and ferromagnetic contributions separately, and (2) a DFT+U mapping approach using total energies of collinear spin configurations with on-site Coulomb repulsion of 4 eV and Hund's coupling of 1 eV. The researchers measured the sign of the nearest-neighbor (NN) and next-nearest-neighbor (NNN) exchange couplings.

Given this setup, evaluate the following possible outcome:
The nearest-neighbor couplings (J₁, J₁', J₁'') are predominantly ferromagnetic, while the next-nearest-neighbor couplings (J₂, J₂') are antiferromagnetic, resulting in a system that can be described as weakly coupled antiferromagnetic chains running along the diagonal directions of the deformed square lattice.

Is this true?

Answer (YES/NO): NO